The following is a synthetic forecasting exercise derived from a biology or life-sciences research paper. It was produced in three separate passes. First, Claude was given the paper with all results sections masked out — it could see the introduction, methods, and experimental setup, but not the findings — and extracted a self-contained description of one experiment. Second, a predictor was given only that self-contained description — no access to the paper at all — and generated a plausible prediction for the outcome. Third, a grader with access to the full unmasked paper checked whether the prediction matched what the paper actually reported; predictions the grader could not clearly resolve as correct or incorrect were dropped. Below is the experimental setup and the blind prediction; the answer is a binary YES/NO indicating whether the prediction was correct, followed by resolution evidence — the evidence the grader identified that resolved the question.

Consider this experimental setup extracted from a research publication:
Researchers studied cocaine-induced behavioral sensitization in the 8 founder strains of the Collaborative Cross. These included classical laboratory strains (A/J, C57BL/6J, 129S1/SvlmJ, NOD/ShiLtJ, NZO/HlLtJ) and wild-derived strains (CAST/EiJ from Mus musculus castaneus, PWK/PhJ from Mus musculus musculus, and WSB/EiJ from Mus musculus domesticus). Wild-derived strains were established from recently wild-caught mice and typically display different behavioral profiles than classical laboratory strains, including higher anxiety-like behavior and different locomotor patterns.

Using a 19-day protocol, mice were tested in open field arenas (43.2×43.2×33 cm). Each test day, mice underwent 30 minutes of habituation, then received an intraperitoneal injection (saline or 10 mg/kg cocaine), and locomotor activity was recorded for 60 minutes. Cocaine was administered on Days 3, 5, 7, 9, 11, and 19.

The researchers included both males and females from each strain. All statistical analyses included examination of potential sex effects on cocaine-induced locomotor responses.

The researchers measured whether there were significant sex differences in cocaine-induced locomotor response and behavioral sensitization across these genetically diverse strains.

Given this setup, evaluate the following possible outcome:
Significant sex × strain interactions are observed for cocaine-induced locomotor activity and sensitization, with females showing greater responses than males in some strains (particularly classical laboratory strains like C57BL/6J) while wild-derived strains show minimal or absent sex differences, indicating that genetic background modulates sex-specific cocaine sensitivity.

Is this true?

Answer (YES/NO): NO